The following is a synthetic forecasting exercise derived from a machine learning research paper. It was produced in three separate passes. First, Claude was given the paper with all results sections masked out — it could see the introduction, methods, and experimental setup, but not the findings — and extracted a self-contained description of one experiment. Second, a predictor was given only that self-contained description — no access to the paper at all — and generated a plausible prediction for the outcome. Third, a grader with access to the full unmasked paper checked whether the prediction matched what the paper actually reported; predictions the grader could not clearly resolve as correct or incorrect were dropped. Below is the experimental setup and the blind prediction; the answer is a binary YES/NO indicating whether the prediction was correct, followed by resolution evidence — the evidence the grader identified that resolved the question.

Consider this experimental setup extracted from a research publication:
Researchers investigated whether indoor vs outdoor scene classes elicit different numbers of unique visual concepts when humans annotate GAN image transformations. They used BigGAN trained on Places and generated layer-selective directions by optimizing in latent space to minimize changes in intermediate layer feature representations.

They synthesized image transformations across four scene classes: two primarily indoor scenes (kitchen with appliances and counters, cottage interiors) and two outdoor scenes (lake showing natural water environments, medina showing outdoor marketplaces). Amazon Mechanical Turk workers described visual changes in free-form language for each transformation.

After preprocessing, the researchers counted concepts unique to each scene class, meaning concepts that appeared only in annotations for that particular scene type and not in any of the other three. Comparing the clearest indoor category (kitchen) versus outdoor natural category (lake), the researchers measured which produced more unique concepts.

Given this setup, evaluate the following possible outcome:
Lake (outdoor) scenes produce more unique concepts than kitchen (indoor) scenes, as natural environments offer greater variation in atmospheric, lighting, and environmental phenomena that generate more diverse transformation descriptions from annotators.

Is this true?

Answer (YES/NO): NO